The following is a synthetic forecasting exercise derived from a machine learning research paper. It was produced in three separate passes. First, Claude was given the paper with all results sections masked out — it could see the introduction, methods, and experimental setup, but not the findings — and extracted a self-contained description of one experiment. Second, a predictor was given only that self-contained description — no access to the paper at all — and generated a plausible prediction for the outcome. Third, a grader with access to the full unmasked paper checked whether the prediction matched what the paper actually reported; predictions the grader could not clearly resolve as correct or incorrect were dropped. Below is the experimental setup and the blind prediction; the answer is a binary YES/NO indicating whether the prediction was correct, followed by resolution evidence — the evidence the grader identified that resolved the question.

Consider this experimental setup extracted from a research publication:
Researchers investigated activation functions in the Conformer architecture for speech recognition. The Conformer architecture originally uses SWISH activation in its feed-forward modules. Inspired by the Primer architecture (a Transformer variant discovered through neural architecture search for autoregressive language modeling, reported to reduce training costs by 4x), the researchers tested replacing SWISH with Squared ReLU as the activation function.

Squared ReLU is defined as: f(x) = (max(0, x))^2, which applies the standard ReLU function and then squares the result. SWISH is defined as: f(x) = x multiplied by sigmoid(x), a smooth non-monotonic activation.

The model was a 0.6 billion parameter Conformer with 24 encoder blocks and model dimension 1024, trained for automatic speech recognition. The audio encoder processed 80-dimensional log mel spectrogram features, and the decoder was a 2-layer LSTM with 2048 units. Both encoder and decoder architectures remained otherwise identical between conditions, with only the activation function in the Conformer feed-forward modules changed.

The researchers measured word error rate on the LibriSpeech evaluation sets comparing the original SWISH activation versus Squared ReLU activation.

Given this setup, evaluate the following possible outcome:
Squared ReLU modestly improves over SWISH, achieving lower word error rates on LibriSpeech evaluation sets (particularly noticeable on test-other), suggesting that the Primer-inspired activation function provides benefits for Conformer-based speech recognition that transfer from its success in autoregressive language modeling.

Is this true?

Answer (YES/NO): YES